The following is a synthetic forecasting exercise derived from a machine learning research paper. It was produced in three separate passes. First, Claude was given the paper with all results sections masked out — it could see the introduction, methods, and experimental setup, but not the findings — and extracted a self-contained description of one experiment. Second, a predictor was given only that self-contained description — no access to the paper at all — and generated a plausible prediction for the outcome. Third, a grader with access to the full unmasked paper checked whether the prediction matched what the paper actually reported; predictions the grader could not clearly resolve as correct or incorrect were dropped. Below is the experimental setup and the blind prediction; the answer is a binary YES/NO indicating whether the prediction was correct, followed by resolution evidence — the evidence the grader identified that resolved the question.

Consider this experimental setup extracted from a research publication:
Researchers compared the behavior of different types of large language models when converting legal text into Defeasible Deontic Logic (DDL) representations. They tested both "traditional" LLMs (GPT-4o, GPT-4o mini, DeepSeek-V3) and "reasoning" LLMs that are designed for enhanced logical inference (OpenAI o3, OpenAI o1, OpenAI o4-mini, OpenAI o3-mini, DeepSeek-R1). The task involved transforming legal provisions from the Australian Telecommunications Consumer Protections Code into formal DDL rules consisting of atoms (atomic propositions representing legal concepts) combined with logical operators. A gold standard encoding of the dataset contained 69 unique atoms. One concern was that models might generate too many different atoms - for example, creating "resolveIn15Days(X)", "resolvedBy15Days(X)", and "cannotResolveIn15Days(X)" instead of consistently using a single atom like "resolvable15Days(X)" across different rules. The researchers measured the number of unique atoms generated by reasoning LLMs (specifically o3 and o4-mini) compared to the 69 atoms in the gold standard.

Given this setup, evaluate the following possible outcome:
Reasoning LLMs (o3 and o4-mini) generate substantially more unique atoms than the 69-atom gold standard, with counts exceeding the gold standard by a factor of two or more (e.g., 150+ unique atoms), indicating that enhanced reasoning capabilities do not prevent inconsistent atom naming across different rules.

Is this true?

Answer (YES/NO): NO